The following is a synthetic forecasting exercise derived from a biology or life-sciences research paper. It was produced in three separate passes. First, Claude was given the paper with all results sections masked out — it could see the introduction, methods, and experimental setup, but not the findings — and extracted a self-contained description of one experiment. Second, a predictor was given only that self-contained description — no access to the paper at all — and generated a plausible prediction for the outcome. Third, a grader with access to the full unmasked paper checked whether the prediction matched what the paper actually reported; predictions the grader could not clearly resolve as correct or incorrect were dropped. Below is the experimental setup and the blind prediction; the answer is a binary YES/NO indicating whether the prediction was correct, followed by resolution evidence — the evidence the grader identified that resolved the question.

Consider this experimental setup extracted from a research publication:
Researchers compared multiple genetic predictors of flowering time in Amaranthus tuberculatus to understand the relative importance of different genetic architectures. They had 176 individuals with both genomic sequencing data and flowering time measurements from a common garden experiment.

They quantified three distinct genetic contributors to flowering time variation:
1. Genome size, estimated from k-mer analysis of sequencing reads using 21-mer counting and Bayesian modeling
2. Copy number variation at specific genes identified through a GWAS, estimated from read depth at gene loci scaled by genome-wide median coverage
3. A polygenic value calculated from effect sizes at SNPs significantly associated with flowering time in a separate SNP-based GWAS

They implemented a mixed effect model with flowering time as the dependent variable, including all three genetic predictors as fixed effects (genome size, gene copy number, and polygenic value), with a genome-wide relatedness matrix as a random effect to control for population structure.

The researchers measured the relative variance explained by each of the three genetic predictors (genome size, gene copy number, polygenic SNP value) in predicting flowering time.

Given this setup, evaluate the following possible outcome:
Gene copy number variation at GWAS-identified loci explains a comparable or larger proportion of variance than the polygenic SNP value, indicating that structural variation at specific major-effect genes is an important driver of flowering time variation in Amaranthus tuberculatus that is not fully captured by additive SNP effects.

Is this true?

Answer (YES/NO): NO